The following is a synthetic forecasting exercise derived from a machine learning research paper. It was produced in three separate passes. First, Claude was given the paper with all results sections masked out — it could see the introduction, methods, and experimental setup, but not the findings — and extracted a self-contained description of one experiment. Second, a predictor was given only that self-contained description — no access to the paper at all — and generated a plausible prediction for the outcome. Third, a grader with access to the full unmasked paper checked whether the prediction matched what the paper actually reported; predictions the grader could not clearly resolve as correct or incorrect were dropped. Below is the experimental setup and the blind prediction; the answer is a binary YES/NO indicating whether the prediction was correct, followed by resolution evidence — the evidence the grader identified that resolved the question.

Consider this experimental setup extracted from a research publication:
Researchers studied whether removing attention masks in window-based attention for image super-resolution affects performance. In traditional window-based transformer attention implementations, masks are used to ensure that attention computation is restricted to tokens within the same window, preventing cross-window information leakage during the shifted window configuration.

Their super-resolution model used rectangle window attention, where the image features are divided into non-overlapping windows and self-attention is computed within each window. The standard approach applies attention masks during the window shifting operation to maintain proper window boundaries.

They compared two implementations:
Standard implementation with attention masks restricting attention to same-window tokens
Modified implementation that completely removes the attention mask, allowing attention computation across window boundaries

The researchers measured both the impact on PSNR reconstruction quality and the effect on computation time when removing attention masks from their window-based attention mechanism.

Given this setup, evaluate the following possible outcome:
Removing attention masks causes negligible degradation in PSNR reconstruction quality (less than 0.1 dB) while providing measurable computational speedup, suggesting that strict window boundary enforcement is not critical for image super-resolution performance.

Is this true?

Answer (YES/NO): YES